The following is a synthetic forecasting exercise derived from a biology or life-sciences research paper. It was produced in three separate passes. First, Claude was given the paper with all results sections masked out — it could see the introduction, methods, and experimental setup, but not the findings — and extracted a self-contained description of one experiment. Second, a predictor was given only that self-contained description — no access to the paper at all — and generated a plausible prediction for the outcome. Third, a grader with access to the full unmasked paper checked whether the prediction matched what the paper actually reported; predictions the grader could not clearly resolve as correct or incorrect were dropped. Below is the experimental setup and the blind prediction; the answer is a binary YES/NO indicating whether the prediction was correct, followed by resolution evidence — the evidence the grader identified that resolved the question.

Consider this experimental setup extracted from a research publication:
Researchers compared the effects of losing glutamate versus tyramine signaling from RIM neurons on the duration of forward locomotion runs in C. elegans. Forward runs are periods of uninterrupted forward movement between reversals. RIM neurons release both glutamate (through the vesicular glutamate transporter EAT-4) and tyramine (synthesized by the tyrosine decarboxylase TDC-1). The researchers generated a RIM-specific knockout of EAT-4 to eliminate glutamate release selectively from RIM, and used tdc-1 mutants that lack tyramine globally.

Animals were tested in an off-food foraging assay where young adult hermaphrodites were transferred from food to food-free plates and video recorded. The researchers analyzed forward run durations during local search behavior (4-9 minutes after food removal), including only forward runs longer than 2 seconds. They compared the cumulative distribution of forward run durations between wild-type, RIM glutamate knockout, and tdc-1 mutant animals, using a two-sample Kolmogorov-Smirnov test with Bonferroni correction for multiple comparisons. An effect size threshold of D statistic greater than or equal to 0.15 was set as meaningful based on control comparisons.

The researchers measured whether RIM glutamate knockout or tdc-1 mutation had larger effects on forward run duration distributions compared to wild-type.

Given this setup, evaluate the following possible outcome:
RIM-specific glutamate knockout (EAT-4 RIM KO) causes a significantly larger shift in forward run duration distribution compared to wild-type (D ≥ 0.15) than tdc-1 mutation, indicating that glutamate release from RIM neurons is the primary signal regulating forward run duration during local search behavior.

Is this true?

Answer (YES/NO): NO